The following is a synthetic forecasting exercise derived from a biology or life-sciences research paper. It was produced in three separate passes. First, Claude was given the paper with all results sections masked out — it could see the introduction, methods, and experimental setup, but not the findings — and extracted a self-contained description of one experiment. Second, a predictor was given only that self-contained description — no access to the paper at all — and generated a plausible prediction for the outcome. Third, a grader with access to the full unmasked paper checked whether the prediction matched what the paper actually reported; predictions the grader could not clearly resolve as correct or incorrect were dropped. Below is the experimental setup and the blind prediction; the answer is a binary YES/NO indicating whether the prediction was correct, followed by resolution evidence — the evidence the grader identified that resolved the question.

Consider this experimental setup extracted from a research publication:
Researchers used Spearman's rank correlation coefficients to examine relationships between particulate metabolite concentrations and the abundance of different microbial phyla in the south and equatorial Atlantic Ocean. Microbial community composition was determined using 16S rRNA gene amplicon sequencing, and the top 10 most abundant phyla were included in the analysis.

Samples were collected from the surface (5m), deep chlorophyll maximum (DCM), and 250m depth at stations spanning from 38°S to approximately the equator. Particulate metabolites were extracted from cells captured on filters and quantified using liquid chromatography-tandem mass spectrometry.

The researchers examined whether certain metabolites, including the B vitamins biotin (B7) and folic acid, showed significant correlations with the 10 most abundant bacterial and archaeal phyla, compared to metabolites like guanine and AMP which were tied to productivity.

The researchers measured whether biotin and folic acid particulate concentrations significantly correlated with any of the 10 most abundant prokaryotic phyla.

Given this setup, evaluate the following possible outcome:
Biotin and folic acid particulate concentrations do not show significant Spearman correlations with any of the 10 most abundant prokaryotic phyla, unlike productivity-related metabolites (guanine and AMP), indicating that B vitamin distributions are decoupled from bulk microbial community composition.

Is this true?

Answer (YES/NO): YES